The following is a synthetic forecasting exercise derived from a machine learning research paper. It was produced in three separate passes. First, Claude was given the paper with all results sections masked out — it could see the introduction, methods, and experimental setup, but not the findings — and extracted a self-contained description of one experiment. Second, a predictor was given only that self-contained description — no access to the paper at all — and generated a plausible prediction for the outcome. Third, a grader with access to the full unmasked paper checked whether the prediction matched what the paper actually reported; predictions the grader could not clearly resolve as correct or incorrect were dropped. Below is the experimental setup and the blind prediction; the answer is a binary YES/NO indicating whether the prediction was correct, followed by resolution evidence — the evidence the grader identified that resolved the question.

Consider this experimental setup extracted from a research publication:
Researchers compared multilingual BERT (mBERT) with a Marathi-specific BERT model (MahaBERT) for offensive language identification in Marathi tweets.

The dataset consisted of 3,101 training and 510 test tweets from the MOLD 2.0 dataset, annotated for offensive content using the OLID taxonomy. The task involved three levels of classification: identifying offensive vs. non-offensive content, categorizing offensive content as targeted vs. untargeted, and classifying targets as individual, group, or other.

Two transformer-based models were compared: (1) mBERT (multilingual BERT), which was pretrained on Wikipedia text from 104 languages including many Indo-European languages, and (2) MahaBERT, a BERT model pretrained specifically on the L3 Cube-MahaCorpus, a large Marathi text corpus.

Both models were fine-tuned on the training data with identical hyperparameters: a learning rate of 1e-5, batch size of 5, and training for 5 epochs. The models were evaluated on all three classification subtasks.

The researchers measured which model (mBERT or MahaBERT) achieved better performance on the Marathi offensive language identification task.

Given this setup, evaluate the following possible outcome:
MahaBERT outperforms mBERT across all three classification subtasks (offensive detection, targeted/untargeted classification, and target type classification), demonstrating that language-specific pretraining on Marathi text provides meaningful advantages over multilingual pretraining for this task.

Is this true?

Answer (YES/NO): YES